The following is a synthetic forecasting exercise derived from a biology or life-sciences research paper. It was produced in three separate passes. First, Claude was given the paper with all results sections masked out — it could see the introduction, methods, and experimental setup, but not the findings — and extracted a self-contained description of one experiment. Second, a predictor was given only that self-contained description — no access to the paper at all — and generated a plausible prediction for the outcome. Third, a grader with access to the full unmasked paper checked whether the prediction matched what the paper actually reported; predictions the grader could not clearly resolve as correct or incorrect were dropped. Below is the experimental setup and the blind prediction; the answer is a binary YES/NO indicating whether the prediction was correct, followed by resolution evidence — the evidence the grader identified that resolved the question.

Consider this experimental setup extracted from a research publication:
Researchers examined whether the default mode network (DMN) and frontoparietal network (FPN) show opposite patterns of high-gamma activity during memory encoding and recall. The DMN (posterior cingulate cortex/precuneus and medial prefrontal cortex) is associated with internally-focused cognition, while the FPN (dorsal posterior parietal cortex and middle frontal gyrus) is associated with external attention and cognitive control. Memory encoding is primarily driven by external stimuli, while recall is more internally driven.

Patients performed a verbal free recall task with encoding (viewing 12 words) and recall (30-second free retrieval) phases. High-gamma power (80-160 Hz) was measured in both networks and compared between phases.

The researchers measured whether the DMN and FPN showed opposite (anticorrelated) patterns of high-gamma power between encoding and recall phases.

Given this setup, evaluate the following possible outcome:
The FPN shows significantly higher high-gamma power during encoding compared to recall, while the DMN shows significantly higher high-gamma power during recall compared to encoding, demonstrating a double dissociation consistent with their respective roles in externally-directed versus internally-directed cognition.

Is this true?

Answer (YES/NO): NO